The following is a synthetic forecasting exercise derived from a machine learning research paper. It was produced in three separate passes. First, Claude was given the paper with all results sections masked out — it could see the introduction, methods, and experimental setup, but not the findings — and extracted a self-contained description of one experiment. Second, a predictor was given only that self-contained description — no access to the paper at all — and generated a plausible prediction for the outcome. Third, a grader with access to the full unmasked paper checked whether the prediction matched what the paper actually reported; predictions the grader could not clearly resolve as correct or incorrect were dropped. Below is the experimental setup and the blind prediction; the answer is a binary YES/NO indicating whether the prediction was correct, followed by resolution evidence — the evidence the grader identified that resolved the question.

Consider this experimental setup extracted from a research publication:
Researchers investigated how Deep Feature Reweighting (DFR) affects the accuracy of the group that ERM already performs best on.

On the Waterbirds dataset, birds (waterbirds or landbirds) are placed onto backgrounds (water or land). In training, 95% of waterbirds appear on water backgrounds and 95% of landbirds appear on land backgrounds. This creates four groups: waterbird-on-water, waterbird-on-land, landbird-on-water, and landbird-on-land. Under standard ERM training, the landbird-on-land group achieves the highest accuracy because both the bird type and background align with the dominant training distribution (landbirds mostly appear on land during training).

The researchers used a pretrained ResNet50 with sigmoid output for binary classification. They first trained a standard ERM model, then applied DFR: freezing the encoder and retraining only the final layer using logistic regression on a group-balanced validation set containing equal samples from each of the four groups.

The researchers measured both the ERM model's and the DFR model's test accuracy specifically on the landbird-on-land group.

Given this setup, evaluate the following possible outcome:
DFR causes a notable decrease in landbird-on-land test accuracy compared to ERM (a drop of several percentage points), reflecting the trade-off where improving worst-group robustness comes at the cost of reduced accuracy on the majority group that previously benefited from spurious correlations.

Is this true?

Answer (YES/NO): YES